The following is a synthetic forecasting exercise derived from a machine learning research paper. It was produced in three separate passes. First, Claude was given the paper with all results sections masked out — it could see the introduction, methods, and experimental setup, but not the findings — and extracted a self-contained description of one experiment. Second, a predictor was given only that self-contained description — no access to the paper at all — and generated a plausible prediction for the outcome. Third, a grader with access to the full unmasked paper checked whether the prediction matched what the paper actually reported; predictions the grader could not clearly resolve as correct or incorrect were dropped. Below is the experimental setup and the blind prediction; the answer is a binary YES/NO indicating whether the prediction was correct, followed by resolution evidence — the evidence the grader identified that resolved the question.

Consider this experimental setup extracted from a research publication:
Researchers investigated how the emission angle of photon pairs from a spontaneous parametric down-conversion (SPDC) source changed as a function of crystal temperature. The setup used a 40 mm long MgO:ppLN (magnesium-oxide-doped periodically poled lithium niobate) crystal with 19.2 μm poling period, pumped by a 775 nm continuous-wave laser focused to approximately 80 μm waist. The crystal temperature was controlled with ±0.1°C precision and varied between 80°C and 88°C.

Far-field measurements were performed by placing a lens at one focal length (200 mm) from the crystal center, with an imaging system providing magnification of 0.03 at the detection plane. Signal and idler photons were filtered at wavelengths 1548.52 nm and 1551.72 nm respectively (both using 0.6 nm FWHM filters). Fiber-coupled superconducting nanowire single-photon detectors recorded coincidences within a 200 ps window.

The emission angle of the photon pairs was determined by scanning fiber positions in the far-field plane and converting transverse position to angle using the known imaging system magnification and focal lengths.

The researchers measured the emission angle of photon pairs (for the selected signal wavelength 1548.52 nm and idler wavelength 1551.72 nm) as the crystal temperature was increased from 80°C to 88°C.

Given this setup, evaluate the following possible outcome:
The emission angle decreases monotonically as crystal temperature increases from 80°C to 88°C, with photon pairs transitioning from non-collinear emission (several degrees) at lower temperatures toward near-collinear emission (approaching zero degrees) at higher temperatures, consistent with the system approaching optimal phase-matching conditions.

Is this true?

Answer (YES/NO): NO